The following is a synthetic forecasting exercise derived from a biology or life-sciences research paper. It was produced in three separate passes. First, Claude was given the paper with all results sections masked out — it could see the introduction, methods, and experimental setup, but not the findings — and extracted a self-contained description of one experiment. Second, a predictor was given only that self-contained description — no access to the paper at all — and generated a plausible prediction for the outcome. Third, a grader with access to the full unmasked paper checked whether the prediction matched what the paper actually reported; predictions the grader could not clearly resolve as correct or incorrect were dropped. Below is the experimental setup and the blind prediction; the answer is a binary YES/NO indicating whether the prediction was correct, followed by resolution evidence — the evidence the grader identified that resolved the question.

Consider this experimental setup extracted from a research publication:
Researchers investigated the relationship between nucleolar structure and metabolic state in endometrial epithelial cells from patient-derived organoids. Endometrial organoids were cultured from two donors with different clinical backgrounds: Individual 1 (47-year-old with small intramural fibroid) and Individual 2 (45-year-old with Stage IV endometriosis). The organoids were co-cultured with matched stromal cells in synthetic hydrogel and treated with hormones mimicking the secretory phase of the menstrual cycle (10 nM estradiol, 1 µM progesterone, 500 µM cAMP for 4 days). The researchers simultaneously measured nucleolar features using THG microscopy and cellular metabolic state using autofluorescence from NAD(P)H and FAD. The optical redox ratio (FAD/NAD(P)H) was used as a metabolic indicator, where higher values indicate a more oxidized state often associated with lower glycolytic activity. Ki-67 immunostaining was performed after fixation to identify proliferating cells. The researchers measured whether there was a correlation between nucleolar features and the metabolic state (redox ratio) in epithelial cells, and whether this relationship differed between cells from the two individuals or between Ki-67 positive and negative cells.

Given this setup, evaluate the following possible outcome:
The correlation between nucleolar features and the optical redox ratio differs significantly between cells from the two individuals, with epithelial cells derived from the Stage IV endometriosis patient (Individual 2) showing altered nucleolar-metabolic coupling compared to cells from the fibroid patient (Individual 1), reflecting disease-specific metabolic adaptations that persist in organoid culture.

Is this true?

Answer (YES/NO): YES